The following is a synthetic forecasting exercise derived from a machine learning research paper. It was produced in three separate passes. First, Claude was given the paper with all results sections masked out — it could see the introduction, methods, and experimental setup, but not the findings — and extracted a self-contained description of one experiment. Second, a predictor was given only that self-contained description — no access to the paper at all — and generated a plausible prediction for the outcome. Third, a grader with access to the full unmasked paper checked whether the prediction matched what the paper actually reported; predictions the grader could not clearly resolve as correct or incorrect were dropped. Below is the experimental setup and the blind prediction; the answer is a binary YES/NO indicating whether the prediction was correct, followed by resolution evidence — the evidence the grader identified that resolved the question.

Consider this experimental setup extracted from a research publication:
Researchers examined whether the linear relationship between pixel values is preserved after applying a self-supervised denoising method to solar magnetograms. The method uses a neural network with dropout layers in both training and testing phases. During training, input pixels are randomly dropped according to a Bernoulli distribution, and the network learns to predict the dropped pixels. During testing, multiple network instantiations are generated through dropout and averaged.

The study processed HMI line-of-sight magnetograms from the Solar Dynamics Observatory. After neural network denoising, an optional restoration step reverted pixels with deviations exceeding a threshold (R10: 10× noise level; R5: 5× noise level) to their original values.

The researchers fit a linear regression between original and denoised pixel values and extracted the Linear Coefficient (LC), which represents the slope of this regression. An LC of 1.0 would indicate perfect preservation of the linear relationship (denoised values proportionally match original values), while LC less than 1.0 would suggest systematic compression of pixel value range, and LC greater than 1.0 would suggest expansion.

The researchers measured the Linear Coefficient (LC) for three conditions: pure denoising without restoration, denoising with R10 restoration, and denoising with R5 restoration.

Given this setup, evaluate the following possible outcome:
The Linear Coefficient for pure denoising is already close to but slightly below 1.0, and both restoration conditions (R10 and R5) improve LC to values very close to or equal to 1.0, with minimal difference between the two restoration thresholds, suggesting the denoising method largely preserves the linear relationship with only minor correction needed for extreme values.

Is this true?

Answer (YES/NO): NO